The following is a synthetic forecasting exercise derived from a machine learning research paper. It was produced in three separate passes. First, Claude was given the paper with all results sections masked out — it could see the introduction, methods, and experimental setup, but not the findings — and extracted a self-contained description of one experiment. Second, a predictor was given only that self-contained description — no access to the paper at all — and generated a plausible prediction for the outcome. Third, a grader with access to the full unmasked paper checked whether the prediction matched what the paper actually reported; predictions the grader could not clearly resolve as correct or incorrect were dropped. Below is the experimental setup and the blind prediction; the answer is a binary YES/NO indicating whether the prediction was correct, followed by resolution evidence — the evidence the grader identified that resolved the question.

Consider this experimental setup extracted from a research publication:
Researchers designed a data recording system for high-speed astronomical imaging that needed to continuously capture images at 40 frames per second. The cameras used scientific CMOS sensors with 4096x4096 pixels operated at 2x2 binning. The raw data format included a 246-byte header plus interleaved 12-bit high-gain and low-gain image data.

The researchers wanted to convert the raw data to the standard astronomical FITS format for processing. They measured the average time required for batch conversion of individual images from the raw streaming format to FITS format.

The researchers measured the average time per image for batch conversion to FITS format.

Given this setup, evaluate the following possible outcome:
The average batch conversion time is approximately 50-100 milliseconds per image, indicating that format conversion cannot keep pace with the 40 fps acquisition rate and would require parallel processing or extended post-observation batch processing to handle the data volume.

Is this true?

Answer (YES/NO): NO